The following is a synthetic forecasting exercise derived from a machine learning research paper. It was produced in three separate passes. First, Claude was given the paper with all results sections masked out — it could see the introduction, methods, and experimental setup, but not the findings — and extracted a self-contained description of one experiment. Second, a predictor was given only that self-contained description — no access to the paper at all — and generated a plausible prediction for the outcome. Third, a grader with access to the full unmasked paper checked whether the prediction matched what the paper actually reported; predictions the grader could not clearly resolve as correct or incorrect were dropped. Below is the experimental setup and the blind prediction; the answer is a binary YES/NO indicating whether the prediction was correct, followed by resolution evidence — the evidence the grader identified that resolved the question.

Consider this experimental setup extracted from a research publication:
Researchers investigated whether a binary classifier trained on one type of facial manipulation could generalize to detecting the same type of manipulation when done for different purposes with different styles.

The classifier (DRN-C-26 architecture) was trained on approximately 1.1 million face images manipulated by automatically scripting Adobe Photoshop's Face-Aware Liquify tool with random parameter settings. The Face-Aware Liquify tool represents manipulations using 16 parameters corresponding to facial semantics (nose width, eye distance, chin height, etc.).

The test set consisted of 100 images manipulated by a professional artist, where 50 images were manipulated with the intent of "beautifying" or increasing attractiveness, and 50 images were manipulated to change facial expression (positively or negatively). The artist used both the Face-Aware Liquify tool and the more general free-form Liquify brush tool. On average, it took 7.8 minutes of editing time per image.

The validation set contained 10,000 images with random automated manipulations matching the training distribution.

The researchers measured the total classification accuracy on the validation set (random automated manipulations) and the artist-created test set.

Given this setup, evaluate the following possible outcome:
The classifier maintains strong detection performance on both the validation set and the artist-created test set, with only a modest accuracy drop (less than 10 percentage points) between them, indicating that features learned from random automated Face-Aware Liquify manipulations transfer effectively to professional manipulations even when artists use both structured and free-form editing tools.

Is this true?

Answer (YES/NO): YES